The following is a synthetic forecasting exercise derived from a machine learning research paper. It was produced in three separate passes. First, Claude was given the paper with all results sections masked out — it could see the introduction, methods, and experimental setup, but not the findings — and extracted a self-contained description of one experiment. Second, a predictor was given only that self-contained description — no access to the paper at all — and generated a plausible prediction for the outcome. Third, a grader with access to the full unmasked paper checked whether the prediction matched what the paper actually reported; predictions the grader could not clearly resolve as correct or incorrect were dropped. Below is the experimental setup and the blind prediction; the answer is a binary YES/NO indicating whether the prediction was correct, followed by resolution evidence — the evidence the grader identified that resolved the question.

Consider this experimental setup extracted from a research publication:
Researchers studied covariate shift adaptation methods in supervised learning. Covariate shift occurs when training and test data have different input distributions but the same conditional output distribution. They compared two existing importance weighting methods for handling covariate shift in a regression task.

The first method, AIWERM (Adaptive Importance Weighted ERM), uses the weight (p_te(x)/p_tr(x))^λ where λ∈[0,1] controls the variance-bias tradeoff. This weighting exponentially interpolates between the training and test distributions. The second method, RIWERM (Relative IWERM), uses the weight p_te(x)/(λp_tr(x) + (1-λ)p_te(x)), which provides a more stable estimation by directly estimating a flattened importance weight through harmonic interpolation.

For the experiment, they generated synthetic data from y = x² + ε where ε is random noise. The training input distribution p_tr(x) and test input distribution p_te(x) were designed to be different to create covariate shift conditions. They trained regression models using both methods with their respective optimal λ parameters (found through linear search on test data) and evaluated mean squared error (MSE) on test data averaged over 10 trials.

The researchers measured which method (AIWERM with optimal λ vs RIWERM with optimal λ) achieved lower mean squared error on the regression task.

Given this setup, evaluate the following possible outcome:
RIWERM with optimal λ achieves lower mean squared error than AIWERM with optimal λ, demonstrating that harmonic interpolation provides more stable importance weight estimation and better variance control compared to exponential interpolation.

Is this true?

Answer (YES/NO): YES